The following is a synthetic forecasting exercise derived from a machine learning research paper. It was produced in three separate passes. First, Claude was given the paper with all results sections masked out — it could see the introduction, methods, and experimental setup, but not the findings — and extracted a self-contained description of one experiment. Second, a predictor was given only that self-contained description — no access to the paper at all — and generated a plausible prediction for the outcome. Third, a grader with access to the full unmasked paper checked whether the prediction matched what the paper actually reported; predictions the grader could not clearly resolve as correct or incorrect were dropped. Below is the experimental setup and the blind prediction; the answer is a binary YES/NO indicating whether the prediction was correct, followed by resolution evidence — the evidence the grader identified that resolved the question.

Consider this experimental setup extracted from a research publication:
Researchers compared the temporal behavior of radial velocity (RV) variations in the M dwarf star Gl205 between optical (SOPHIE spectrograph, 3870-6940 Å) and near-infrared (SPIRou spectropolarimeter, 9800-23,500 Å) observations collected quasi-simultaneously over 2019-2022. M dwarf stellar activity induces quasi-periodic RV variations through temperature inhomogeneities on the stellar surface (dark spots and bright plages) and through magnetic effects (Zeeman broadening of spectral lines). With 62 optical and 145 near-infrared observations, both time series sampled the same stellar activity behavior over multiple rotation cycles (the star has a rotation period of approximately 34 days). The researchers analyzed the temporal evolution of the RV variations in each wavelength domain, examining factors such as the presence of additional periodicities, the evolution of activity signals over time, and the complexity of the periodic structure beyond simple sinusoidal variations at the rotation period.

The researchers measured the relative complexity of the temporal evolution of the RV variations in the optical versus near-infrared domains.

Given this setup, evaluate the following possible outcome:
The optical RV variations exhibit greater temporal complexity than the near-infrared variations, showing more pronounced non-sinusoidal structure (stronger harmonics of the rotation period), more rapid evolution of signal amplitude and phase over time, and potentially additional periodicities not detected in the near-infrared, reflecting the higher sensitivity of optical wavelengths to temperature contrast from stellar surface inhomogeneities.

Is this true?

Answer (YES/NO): NO